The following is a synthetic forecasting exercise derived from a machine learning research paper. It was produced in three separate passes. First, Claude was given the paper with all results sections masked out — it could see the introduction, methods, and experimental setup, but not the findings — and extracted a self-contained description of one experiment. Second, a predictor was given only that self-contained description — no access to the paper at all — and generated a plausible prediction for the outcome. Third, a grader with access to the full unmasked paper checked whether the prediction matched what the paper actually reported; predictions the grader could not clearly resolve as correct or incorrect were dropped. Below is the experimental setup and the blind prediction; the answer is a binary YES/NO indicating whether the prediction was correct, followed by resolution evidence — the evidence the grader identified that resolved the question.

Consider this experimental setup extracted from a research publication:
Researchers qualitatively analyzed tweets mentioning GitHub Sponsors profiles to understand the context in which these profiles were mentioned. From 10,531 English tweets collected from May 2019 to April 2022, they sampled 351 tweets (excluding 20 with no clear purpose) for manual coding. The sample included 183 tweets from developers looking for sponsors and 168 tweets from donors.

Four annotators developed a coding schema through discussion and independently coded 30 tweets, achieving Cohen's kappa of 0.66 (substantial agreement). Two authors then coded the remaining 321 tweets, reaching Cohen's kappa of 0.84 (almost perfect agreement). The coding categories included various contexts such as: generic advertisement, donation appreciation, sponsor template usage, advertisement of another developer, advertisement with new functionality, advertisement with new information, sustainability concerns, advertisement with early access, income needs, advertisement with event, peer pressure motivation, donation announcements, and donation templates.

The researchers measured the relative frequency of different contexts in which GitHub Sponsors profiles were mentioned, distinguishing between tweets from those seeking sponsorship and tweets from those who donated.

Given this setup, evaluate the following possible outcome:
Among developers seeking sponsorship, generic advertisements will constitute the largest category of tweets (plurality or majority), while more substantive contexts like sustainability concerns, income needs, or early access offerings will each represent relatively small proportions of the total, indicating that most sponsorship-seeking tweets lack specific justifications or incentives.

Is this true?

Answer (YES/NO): YES